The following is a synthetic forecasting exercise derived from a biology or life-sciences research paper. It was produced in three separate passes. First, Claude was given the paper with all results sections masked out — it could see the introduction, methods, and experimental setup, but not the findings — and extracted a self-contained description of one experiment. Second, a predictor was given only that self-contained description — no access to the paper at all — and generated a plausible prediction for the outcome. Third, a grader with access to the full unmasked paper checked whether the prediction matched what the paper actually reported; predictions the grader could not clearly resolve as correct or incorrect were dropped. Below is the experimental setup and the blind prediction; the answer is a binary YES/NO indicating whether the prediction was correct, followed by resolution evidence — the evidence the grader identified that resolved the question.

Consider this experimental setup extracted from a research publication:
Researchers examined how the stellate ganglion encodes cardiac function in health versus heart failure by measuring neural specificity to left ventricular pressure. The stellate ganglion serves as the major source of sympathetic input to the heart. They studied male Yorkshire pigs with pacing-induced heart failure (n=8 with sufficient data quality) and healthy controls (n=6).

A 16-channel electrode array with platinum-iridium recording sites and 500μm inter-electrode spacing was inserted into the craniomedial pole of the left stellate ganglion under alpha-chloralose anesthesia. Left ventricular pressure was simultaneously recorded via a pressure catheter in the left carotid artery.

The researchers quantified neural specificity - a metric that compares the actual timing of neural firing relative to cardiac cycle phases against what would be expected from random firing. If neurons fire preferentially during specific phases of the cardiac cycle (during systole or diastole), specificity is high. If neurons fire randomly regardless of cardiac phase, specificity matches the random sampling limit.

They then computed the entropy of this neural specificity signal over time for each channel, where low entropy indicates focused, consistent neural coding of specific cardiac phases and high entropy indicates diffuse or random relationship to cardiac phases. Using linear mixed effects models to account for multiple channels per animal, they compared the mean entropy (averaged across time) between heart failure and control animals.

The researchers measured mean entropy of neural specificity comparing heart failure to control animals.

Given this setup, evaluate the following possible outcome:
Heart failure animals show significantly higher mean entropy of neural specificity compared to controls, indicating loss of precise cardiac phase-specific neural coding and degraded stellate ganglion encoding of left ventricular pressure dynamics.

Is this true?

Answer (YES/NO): NO